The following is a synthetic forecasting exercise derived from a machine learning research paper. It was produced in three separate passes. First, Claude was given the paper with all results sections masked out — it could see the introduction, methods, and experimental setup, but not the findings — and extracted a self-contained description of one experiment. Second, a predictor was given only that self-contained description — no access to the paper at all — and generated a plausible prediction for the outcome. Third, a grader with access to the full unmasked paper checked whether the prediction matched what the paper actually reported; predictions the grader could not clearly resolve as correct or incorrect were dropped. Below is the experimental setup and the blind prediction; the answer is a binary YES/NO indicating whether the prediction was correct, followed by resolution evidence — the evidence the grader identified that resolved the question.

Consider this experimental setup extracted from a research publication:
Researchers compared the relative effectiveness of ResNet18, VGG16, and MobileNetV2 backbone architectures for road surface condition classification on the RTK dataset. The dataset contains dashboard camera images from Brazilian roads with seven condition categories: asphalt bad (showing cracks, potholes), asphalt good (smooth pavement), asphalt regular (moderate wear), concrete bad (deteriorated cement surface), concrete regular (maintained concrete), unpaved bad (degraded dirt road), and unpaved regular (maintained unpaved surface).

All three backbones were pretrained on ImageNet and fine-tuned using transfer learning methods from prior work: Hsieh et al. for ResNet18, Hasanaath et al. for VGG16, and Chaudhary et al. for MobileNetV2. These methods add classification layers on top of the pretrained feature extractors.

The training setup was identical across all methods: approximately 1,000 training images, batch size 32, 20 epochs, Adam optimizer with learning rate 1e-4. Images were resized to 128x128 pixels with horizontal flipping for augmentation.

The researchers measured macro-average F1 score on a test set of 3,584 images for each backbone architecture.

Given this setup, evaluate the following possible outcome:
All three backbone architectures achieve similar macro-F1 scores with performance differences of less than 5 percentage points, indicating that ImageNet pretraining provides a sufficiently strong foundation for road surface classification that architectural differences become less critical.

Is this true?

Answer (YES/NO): NO